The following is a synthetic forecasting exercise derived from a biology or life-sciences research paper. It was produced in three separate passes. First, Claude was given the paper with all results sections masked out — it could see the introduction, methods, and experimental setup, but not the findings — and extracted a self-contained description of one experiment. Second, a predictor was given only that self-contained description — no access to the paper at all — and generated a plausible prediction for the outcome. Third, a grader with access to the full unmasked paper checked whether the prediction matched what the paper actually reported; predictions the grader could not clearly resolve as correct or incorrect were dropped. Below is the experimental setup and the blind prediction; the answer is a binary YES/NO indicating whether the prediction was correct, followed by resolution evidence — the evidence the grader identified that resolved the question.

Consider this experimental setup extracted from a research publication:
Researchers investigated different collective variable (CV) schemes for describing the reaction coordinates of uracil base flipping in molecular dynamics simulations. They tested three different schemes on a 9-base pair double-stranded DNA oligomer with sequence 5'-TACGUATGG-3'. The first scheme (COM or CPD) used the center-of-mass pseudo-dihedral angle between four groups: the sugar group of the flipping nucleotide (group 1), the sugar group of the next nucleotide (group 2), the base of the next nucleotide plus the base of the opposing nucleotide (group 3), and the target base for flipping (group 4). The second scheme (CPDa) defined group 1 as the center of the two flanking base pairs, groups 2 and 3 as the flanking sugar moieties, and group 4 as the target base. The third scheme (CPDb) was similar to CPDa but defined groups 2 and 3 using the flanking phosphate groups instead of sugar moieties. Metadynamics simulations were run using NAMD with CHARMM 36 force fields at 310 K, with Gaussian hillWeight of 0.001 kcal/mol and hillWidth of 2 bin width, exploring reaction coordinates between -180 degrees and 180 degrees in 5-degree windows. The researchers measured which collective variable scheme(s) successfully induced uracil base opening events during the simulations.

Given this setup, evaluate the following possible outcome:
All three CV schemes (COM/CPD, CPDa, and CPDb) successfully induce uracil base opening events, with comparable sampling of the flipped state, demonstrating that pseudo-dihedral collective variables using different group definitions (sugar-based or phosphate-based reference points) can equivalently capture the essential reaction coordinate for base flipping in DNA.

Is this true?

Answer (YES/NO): NO